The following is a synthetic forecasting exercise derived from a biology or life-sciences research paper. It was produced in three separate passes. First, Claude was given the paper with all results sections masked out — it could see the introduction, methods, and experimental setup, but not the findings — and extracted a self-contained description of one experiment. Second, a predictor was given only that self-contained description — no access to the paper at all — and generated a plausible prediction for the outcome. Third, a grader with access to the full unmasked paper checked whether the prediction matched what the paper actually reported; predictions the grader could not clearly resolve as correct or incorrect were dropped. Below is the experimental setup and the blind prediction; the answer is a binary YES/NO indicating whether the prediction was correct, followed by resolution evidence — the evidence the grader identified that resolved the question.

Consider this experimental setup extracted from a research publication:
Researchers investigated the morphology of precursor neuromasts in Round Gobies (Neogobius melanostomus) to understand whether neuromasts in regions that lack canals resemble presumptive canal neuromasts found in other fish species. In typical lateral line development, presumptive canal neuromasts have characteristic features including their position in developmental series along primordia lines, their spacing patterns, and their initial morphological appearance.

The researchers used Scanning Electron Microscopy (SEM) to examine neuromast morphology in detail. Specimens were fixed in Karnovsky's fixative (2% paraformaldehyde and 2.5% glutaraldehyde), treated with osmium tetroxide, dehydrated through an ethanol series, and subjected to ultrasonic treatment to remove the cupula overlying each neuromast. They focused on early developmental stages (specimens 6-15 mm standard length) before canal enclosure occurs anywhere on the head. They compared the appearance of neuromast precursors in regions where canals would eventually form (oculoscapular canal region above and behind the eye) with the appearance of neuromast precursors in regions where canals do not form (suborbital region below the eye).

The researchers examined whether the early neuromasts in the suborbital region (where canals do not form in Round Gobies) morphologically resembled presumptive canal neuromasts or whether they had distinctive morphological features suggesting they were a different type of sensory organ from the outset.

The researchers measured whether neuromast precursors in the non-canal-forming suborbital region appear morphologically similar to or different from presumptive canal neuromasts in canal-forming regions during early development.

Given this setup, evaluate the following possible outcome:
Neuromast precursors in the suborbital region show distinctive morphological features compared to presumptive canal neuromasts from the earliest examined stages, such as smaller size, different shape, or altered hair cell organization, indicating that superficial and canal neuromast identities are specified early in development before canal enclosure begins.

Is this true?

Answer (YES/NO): NO